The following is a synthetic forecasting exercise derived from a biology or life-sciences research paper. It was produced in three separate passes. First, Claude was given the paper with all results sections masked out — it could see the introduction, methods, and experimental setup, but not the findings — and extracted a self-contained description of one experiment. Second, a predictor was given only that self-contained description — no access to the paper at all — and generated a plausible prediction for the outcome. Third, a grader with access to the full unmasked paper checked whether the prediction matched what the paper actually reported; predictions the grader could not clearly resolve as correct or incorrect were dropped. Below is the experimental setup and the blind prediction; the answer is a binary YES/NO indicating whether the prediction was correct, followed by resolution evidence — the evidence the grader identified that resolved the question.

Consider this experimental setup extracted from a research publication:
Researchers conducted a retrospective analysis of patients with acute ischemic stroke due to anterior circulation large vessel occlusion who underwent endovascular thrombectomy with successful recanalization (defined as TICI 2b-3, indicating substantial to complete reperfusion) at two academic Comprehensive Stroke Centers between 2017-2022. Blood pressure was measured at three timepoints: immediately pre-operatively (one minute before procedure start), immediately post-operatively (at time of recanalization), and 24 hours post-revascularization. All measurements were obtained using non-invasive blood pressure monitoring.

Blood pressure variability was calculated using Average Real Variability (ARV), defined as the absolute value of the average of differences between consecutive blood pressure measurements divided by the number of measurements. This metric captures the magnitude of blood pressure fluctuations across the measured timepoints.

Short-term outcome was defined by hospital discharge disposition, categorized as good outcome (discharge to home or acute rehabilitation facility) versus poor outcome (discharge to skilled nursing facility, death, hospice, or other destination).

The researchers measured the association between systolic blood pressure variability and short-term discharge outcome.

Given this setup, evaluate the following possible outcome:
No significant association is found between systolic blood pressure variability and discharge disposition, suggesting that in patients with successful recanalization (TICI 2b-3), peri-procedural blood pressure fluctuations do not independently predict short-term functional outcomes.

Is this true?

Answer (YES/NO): YES